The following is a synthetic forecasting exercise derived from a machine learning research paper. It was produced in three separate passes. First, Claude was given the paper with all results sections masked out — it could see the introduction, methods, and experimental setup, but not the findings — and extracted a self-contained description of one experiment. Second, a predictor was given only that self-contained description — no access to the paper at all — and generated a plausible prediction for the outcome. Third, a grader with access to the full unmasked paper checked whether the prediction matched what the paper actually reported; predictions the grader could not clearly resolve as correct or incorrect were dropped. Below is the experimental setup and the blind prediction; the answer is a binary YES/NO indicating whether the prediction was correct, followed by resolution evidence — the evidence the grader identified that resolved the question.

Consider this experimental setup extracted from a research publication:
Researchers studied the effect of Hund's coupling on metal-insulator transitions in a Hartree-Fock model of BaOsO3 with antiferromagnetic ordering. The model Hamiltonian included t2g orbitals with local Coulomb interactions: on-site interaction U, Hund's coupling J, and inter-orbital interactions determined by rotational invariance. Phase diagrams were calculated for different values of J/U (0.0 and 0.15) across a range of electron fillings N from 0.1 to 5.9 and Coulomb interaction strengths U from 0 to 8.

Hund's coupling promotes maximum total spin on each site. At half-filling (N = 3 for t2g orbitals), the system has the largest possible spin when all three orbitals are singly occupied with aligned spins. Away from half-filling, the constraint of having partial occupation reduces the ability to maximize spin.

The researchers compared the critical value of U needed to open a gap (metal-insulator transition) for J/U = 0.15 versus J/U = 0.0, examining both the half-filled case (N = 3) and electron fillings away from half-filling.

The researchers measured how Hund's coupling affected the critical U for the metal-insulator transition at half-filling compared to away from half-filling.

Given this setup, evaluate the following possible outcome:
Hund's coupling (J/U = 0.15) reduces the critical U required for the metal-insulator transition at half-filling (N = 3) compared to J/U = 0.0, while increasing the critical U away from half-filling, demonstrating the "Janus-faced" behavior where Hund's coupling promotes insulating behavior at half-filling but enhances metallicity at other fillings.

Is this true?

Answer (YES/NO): YES